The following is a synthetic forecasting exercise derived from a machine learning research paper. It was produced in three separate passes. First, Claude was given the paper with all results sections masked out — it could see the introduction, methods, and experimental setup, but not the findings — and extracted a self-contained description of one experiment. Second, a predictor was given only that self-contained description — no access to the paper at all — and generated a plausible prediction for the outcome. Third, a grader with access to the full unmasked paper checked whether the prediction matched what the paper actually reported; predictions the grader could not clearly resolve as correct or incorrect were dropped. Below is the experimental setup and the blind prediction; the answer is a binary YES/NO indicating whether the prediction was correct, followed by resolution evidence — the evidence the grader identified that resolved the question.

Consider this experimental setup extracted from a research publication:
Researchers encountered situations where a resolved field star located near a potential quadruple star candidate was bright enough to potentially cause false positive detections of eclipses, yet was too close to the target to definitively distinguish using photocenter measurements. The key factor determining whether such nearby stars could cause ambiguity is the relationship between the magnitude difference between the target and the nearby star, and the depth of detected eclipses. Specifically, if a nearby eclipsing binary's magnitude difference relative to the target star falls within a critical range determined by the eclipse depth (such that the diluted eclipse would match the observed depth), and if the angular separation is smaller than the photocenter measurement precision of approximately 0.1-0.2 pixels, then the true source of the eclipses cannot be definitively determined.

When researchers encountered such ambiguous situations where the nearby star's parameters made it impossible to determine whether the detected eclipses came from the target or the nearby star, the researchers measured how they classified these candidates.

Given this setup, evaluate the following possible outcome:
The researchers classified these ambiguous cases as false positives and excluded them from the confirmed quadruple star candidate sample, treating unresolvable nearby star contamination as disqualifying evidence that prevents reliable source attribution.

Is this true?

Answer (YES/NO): YES